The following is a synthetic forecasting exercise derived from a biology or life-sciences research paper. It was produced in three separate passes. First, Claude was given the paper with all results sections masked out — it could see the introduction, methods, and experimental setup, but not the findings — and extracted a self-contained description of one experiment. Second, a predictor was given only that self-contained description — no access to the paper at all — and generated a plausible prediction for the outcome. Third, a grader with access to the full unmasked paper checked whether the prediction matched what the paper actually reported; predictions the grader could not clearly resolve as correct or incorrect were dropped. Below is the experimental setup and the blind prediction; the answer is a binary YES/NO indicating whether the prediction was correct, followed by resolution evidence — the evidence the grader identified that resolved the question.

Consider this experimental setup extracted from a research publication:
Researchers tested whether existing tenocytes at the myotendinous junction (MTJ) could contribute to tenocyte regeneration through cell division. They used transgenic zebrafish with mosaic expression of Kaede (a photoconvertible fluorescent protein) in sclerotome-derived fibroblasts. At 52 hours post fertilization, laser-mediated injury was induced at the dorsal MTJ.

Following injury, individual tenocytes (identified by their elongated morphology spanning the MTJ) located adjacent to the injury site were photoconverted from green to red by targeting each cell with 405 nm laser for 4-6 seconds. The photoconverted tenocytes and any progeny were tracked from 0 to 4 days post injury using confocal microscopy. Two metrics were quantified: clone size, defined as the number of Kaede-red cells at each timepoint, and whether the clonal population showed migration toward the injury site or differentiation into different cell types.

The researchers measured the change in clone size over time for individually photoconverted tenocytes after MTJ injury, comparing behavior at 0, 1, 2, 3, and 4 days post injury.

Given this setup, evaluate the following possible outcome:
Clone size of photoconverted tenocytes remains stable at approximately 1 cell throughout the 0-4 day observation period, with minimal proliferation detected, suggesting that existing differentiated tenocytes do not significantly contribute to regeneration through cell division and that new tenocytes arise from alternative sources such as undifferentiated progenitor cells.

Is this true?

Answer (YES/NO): YES